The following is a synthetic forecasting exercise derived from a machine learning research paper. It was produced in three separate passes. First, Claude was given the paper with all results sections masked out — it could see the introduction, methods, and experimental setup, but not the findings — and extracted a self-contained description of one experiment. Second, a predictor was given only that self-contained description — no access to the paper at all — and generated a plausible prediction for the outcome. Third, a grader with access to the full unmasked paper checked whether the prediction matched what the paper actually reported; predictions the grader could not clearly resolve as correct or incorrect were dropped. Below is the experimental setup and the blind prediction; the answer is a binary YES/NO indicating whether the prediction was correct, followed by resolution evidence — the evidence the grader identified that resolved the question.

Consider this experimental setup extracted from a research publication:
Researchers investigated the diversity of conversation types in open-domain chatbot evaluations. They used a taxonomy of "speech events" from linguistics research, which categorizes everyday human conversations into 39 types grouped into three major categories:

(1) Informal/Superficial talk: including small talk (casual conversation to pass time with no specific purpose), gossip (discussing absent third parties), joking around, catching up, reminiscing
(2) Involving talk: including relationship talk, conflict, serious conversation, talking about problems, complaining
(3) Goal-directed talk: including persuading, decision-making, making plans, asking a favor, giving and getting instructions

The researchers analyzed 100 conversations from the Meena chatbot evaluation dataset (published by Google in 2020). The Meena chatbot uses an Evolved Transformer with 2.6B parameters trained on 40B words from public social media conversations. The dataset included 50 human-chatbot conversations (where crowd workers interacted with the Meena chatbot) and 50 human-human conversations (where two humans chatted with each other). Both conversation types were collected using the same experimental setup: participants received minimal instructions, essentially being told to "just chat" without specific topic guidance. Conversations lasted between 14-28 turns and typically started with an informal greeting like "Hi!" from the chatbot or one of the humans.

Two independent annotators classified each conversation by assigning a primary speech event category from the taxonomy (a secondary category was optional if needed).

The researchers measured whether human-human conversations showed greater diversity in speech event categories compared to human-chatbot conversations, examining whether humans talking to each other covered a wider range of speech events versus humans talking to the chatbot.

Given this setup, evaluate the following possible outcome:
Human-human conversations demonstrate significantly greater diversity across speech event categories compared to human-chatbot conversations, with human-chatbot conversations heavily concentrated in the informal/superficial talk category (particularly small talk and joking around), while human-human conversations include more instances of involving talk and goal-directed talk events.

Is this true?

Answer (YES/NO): NO